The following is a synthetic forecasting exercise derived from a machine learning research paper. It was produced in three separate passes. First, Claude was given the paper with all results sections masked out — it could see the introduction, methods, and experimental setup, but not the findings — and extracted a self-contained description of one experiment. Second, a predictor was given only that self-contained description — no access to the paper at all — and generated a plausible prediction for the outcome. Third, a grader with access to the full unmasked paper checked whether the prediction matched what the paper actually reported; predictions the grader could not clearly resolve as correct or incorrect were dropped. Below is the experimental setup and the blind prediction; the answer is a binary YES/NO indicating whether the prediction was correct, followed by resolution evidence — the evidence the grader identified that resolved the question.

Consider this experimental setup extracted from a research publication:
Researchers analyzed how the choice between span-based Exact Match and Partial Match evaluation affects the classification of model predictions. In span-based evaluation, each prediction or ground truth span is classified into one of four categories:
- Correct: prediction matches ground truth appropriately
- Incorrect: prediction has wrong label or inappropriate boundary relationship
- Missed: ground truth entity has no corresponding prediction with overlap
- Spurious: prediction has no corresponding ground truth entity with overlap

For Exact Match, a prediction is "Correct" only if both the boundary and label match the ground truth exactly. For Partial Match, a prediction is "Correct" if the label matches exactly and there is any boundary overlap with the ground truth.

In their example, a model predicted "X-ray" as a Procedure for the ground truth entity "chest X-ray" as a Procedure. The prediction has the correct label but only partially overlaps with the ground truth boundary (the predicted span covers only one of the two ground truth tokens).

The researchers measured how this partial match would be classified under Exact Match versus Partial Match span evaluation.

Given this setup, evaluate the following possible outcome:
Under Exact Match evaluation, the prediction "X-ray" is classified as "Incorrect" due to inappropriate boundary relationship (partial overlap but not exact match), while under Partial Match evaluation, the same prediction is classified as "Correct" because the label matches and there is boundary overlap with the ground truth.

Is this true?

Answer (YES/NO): YES